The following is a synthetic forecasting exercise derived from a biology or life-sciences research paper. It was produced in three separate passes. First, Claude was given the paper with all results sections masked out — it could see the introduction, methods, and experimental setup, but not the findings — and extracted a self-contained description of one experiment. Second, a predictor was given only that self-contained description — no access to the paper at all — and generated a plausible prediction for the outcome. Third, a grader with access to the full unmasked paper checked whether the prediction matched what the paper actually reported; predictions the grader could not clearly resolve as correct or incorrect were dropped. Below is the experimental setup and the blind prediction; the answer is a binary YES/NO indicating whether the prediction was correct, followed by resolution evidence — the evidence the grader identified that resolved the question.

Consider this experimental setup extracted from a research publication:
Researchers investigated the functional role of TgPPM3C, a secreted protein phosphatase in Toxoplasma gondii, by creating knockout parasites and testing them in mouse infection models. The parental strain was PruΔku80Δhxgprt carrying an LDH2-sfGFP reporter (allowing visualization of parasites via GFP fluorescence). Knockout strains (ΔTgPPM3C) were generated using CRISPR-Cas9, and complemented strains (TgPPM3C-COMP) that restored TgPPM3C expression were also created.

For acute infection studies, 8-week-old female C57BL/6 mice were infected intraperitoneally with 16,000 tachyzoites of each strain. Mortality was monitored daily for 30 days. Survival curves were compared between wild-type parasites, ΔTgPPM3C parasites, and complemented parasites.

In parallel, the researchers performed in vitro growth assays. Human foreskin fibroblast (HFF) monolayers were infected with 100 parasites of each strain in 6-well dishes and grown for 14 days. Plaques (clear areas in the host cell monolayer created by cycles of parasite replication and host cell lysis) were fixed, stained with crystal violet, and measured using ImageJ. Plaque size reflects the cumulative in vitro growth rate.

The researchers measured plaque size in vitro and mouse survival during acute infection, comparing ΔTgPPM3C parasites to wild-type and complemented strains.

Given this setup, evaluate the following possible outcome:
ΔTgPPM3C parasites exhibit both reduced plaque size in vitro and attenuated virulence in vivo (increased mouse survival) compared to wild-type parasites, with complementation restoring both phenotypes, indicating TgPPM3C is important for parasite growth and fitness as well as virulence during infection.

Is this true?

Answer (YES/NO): YES